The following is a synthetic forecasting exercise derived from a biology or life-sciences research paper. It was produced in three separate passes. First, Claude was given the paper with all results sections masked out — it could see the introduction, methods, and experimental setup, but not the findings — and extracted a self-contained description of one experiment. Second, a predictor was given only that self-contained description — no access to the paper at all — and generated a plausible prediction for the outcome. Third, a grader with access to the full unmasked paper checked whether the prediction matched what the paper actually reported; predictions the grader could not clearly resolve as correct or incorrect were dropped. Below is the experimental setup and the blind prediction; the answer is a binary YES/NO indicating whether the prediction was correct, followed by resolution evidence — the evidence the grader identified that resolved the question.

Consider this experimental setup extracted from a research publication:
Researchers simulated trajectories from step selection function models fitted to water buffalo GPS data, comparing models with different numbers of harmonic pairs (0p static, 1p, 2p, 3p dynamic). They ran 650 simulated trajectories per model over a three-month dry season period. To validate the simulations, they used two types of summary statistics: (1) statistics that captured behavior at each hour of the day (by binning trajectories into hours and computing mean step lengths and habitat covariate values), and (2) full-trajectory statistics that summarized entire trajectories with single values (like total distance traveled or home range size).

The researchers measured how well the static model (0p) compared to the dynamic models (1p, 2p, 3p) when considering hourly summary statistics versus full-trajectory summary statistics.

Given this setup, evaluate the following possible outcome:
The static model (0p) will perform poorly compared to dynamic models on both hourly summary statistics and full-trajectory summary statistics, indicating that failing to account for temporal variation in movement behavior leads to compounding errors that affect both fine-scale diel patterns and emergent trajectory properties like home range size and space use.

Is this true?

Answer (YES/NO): NO